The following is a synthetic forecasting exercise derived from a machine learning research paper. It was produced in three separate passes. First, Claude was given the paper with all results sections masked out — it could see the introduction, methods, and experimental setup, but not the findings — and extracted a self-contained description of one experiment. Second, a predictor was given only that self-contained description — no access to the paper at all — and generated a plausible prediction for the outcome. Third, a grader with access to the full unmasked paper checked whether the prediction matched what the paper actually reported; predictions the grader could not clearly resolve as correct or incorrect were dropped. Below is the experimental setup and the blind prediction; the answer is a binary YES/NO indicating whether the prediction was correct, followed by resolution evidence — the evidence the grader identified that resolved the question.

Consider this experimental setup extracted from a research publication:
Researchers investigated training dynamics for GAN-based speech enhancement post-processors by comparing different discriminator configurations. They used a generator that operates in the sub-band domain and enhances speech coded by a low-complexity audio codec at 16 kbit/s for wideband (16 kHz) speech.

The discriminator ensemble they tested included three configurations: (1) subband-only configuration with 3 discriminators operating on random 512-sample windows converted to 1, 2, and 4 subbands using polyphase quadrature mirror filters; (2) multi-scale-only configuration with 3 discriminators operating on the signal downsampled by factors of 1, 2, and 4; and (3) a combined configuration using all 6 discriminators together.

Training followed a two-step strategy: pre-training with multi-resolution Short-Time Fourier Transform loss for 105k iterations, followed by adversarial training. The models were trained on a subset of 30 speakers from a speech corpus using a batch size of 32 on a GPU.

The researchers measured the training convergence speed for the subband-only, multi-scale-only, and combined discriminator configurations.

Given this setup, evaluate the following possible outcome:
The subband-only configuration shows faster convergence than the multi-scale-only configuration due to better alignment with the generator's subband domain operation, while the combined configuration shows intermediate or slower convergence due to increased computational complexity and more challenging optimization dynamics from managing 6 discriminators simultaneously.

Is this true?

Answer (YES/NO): NO